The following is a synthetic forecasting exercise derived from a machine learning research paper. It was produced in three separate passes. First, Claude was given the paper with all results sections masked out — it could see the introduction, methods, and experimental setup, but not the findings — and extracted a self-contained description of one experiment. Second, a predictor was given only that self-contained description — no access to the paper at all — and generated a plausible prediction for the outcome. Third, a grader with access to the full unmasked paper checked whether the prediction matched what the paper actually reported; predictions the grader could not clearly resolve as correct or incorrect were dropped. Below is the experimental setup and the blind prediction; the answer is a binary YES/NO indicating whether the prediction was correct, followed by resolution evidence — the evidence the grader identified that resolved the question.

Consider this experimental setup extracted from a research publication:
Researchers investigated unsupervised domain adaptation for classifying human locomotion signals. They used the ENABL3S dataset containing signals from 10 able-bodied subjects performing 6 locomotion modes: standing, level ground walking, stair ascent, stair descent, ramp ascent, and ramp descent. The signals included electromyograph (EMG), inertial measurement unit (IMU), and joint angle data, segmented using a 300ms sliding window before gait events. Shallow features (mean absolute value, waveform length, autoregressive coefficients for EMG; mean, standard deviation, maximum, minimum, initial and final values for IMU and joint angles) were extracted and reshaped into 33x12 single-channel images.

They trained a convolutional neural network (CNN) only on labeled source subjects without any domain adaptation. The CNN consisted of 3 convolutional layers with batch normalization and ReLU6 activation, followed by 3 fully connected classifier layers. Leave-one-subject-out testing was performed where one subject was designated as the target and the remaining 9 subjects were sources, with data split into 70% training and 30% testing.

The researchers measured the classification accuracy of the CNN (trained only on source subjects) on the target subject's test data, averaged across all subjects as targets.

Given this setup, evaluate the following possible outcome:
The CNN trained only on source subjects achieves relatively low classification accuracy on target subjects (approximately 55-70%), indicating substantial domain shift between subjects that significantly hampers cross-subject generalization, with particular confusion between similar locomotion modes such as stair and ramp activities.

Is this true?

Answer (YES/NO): NO